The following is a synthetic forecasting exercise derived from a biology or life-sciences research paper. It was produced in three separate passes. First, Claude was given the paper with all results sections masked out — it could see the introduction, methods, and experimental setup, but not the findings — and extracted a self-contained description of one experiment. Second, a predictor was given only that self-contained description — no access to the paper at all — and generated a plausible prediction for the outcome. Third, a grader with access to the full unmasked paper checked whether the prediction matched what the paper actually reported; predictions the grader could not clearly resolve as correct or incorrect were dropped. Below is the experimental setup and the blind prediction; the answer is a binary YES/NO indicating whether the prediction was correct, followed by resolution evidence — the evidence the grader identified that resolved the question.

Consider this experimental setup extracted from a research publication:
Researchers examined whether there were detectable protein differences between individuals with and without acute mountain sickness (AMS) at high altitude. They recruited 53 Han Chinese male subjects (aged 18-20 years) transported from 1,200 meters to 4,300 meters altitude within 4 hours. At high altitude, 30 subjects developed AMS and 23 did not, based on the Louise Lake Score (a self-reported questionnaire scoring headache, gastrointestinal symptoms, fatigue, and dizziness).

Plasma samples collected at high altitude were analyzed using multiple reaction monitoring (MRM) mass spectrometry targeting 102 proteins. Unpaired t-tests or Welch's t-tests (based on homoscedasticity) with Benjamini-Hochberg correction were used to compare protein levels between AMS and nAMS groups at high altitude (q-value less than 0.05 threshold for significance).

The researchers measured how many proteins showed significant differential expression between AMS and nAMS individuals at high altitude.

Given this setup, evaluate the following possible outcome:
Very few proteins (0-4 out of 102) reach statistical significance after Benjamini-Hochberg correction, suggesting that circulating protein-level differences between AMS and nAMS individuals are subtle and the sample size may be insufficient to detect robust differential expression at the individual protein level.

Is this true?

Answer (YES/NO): NO